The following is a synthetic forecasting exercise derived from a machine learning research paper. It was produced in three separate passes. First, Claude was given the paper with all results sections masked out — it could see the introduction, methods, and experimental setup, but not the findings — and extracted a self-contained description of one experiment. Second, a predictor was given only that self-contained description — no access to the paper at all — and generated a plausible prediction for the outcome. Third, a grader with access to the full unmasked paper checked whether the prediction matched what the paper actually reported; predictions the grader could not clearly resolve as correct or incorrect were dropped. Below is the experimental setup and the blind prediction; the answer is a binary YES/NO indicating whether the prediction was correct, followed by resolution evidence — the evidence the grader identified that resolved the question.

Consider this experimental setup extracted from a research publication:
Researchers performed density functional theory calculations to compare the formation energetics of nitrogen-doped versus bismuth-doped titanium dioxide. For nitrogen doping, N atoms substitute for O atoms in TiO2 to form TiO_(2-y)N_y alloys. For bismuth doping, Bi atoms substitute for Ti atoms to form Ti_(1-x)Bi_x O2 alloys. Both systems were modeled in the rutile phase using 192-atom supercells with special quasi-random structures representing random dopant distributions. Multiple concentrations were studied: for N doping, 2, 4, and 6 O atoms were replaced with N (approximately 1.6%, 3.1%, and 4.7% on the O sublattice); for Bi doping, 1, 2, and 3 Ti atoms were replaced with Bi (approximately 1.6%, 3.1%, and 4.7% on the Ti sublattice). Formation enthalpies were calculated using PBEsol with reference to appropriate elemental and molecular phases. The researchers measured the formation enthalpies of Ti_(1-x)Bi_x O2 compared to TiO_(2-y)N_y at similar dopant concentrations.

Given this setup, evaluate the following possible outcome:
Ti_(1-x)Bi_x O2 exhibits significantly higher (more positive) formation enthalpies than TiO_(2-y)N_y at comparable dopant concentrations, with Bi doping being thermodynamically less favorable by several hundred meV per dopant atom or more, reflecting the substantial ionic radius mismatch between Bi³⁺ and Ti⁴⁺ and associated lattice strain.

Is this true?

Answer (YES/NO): NO